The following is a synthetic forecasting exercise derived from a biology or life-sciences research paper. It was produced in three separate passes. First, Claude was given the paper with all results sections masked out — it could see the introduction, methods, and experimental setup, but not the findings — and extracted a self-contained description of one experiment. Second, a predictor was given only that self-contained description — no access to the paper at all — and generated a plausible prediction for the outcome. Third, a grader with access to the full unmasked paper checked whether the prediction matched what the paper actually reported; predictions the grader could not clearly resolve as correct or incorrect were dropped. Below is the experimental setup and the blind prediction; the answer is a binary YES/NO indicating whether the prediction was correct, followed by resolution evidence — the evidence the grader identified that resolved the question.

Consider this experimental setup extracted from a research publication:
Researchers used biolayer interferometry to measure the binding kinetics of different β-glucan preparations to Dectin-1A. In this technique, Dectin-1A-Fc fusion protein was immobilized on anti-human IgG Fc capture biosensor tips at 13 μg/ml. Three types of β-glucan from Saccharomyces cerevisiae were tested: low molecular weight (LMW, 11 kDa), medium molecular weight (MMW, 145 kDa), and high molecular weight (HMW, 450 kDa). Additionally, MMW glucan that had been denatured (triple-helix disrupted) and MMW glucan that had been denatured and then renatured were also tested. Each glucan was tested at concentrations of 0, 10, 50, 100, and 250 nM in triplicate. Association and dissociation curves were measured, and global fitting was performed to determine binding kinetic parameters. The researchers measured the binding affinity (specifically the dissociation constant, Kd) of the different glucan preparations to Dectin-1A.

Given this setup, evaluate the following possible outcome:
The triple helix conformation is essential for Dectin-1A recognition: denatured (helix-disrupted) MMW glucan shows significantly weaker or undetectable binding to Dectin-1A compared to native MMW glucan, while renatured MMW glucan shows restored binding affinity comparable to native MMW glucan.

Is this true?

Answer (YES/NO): NO